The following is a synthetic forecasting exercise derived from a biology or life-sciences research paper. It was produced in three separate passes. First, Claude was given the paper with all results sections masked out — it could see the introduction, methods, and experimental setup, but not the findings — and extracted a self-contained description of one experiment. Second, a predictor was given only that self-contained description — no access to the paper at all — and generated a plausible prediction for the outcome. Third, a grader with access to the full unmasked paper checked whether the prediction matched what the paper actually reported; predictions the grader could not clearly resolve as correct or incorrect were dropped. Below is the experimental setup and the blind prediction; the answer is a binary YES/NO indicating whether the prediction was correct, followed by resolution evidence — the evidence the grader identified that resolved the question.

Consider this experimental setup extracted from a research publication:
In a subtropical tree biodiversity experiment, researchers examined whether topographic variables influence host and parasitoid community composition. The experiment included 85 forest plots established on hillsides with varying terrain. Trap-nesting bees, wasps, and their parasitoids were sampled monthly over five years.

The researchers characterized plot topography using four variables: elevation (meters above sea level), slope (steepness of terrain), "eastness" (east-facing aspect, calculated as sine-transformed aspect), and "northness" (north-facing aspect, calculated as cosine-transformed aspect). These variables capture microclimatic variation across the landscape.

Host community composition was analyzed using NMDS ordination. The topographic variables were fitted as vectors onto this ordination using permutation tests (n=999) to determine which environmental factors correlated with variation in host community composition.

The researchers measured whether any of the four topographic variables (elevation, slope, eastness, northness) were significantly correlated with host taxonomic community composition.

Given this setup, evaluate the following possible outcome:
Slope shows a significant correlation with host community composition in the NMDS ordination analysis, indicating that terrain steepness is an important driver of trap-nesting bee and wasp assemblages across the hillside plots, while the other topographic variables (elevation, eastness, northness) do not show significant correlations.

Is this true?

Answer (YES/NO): NO